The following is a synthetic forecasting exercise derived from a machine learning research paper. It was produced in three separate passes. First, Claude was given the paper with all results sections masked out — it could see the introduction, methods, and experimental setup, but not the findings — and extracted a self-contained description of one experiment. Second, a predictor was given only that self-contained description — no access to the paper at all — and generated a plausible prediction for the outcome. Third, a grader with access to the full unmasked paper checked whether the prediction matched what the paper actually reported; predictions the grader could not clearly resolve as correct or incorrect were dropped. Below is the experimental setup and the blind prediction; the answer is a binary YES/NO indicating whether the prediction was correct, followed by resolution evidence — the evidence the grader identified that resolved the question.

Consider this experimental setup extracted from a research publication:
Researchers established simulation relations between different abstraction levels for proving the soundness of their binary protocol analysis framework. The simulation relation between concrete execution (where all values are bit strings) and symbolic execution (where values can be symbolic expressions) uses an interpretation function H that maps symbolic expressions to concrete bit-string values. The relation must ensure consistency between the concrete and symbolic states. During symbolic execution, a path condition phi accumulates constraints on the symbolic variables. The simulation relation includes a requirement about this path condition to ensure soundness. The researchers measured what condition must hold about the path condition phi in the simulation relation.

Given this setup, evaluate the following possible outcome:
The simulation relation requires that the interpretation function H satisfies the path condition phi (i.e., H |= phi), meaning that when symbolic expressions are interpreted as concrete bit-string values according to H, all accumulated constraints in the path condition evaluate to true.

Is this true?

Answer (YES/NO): YES